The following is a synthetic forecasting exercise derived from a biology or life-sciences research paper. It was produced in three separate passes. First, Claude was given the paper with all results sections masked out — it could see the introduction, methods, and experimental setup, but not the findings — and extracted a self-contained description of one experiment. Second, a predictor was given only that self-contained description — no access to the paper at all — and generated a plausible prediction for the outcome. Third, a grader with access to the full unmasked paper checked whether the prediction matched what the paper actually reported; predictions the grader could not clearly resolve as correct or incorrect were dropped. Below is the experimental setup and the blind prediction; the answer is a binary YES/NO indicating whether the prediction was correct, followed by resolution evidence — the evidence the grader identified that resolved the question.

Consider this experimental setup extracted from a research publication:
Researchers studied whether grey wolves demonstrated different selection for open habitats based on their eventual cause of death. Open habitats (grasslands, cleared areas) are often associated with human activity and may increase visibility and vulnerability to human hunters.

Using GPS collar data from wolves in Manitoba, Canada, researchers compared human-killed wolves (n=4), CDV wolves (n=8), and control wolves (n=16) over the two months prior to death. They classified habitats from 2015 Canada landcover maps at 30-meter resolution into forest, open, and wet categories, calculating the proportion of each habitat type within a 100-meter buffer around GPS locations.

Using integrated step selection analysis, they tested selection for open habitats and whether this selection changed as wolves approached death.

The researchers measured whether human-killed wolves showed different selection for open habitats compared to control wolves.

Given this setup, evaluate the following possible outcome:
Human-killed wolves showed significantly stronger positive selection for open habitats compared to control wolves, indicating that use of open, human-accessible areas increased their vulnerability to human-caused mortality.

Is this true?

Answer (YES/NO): NO